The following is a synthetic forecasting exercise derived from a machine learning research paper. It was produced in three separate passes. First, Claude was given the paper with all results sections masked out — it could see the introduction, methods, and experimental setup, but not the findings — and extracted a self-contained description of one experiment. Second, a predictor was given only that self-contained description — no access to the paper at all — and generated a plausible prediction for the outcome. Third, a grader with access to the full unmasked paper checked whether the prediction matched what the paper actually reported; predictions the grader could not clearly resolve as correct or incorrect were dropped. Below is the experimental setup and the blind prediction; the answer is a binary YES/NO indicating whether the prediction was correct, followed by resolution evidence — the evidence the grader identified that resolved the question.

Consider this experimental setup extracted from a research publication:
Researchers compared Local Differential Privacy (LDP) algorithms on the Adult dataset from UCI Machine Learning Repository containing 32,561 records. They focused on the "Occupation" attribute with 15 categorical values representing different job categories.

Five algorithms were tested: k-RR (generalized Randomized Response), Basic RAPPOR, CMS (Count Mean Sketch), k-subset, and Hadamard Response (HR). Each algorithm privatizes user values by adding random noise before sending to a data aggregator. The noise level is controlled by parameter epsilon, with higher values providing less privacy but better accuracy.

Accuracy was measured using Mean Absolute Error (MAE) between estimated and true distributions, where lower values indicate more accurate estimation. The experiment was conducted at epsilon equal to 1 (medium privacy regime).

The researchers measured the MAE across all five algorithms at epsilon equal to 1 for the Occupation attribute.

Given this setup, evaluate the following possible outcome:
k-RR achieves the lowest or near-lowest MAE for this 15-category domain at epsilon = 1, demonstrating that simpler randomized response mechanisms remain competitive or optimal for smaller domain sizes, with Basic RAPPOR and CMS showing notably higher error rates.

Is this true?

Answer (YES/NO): NO